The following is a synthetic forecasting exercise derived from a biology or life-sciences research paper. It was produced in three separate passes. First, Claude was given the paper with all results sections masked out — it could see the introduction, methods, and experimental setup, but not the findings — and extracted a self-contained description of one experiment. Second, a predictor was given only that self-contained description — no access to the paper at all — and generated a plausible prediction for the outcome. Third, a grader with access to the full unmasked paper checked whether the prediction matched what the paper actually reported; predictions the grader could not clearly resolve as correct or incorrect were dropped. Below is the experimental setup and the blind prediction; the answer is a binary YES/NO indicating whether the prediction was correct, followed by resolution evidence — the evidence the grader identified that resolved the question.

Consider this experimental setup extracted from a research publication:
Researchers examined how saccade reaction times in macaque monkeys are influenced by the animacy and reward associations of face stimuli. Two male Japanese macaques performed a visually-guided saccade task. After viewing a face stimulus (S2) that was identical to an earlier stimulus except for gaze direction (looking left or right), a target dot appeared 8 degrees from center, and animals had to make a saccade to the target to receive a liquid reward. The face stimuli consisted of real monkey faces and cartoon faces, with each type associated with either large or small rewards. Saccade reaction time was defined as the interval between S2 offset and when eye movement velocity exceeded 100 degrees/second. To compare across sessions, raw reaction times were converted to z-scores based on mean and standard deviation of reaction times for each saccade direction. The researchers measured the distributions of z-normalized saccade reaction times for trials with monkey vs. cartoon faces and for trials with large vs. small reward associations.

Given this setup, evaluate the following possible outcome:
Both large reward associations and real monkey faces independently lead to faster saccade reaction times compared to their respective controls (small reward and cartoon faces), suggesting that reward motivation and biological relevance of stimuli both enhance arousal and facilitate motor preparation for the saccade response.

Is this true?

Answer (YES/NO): YES